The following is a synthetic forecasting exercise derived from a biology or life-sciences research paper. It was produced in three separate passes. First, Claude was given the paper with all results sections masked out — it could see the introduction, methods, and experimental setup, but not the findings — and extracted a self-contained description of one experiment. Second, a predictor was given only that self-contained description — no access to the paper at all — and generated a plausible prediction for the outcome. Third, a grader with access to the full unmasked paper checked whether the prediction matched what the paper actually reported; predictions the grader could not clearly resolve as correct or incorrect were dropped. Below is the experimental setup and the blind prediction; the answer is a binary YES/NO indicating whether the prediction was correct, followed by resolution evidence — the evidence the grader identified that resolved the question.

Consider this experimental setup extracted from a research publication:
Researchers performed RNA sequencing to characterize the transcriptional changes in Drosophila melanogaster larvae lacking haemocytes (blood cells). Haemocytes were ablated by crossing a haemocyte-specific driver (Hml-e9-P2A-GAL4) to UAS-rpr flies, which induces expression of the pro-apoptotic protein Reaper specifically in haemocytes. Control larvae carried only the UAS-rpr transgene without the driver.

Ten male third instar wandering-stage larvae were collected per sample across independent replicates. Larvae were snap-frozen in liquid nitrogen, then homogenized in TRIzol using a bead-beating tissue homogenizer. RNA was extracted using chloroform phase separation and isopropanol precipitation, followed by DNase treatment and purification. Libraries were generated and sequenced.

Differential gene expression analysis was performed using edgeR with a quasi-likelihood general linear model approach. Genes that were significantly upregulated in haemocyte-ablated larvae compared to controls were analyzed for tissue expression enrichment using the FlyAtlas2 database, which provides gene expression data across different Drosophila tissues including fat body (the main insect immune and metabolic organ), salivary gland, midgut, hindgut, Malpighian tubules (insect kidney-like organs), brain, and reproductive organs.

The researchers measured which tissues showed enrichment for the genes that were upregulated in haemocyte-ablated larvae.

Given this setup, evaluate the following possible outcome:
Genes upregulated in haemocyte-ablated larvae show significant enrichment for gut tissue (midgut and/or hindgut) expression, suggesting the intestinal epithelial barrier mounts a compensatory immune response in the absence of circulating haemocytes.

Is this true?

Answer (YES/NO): NO